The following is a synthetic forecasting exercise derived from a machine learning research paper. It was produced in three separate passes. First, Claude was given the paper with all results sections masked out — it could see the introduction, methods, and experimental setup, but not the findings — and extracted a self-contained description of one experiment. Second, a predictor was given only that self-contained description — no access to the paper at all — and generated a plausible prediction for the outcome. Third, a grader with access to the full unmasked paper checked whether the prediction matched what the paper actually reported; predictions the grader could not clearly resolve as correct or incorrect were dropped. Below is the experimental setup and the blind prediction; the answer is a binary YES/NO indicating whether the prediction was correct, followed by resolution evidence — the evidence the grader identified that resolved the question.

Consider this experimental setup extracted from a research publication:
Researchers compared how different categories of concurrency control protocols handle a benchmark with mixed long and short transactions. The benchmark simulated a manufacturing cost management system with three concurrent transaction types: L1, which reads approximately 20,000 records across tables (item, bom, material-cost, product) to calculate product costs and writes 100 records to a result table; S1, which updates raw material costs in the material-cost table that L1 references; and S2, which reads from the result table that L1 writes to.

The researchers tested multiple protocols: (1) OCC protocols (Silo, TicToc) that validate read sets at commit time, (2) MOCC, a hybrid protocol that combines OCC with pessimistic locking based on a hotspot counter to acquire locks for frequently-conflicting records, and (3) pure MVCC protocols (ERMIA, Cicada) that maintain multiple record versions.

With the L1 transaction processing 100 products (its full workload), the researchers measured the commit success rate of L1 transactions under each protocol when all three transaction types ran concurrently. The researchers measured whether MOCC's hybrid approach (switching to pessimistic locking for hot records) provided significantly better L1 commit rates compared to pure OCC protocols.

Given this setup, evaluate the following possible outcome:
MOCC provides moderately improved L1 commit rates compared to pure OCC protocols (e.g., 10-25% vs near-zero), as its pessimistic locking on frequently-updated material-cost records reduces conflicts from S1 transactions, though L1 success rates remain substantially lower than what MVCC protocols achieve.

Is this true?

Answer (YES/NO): NO